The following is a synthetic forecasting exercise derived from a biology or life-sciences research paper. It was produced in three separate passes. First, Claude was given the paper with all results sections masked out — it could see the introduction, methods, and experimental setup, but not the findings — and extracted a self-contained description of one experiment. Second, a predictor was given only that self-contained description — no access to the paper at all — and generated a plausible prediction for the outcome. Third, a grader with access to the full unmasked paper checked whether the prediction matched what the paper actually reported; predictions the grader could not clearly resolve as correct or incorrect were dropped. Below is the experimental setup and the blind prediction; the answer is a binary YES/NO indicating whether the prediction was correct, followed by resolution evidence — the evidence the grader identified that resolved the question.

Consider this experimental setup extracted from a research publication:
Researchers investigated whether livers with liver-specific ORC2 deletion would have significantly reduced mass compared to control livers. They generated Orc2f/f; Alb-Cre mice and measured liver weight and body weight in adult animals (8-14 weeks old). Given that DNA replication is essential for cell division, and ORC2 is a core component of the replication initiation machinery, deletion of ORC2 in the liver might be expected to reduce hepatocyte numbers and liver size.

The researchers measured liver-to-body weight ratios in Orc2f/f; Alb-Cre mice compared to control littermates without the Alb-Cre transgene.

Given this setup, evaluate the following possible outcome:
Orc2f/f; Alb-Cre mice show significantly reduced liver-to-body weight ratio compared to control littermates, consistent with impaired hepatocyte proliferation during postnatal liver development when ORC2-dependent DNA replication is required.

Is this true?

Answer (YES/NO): NO